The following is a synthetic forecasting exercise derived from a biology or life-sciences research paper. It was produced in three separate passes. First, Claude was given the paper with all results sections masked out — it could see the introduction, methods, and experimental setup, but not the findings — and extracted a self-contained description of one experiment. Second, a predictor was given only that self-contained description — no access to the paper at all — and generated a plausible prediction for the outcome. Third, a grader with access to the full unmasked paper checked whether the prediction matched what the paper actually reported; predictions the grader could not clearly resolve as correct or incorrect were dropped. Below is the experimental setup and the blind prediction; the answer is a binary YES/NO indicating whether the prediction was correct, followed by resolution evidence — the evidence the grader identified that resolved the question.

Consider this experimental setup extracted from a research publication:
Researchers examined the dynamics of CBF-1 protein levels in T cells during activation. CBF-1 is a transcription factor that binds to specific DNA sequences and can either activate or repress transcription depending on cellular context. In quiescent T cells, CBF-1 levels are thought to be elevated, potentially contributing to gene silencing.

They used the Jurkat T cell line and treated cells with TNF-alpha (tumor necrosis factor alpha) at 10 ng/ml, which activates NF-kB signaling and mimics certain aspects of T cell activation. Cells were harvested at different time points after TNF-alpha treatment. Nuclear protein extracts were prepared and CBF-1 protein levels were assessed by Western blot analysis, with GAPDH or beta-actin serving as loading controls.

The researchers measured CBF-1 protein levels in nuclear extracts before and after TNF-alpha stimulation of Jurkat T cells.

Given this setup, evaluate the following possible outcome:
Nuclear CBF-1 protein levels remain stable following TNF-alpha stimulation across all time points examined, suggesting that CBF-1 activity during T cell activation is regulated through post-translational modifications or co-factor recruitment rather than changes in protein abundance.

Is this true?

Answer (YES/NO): NO